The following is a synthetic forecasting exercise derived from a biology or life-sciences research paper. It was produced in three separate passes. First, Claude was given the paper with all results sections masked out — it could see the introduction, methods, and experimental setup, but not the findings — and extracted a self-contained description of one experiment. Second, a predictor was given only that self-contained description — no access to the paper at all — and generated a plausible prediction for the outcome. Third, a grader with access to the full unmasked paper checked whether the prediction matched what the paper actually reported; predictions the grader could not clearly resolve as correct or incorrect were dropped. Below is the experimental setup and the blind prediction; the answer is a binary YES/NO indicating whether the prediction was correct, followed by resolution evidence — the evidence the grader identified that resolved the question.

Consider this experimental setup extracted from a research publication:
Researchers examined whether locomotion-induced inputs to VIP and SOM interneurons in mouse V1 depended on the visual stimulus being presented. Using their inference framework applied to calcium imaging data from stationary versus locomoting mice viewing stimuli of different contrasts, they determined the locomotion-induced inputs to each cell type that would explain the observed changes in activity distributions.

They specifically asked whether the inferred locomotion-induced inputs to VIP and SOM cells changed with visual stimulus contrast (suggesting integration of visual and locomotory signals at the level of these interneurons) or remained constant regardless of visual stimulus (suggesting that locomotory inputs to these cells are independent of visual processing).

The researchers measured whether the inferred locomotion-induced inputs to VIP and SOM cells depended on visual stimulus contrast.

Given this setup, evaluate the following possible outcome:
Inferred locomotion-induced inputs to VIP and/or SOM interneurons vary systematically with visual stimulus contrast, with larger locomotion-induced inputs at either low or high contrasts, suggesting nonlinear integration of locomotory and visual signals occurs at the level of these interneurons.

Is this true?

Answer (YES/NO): NO